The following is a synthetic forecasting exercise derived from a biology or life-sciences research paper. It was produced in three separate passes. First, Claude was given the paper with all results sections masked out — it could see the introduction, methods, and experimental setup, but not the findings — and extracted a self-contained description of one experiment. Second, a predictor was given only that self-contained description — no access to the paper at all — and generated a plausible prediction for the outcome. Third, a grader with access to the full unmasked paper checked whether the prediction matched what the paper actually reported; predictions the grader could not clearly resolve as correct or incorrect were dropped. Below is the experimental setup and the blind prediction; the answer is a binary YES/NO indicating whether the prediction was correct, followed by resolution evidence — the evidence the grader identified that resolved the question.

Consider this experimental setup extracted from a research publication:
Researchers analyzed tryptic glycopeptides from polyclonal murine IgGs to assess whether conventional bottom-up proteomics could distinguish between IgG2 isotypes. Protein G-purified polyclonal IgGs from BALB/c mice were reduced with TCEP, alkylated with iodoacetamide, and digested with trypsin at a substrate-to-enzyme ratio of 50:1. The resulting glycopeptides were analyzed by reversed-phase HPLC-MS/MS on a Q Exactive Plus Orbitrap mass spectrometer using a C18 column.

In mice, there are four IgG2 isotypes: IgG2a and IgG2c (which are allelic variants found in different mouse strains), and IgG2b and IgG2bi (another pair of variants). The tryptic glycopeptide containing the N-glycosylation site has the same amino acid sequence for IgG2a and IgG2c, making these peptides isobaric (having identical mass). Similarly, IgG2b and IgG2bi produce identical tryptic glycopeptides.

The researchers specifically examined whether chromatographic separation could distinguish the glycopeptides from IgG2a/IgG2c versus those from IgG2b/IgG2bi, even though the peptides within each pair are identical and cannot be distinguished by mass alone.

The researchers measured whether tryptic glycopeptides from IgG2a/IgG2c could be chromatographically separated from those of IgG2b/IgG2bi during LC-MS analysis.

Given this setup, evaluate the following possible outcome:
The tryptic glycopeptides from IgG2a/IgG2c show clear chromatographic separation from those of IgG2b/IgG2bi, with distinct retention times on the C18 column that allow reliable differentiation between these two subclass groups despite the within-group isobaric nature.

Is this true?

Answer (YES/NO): YES